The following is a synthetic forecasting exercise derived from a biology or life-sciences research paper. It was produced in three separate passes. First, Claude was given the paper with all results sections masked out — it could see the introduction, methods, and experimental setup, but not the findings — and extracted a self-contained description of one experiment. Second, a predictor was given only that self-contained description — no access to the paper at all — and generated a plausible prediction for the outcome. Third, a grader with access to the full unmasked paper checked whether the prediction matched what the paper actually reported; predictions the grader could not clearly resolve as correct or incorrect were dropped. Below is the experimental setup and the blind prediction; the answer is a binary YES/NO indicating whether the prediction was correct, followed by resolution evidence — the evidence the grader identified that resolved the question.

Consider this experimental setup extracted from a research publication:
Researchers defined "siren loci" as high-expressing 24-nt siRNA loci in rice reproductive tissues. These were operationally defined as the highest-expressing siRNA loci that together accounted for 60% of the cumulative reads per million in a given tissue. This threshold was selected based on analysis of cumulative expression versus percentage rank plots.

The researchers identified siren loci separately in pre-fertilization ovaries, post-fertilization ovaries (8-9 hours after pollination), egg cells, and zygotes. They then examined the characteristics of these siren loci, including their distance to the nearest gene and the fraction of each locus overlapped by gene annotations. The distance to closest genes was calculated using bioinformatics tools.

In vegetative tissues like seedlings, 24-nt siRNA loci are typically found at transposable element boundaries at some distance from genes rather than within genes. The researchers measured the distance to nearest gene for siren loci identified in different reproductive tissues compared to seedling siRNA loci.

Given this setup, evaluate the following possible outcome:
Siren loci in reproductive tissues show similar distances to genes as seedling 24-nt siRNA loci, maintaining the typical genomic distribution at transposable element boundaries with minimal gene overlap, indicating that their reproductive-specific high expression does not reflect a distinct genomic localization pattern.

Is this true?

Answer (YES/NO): NO